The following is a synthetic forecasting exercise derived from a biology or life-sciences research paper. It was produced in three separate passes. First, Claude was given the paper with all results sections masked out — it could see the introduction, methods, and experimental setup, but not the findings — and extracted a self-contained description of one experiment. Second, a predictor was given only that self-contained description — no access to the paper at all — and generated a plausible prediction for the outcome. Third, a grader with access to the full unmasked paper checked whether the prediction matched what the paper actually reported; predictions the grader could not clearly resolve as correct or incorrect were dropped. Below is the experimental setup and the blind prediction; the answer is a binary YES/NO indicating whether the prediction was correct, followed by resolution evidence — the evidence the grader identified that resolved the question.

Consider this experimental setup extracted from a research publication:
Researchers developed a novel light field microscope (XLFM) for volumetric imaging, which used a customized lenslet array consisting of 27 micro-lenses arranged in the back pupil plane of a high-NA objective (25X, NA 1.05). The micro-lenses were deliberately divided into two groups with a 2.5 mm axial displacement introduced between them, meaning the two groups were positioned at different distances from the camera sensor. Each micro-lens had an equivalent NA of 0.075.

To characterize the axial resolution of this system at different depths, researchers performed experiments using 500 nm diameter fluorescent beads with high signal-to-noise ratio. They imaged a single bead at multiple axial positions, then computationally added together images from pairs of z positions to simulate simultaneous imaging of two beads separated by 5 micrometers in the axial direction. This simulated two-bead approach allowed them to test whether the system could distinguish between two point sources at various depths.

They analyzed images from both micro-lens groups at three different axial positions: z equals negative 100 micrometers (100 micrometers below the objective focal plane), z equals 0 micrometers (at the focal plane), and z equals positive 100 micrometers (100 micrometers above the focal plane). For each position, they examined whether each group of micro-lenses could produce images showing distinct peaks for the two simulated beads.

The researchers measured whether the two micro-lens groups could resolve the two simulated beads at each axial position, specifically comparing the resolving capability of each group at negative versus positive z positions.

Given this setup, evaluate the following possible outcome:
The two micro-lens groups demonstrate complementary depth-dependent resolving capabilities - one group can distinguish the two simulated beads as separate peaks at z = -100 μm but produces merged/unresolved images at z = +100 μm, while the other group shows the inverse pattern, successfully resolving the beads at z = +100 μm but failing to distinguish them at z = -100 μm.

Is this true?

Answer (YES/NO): YES